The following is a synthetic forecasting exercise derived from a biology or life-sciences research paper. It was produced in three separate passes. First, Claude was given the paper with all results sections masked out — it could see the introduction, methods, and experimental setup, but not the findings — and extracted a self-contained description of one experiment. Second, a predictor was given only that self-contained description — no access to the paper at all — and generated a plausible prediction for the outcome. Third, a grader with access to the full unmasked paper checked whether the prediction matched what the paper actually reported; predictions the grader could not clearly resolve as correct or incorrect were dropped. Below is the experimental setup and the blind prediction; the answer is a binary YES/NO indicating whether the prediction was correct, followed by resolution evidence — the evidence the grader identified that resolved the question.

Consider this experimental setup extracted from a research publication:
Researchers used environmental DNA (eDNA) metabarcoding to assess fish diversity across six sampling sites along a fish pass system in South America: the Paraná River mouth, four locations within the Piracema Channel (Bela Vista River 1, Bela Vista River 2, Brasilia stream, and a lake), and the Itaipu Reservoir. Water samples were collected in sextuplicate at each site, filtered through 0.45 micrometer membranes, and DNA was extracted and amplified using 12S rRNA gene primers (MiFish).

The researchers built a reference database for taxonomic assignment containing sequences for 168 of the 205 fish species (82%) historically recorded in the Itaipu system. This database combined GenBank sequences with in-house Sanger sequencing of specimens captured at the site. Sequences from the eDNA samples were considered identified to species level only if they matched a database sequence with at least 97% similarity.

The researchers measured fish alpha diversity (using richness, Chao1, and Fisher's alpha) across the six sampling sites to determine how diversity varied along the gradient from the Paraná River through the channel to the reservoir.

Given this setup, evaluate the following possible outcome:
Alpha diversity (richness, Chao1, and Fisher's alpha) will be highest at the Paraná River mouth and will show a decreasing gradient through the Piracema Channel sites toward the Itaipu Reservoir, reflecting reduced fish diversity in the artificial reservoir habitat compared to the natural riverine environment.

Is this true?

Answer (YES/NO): NO